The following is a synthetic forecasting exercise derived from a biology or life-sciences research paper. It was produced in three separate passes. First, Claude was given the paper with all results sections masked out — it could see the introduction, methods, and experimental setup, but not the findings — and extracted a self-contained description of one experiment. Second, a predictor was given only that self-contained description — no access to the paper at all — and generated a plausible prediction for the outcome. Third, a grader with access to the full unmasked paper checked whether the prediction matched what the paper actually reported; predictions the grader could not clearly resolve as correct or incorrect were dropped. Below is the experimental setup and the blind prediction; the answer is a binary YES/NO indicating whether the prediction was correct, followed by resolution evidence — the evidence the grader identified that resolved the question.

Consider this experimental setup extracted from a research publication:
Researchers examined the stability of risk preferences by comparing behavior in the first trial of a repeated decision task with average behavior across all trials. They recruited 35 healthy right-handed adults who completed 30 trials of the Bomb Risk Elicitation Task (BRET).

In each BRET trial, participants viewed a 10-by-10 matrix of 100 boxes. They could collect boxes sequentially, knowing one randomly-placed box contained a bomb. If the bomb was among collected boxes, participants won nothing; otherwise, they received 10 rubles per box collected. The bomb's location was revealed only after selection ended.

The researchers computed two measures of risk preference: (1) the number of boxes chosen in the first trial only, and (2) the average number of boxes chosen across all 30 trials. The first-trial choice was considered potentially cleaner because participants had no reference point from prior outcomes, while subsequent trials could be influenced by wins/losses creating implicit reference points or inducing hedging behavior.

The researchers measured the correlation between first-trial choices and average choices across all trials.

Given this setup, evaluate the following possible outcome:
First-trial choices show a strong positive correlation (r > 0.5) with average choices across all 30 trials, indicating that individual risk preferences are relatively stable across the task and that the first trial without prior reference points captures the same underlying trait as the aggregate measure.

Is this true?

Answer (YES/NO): YES